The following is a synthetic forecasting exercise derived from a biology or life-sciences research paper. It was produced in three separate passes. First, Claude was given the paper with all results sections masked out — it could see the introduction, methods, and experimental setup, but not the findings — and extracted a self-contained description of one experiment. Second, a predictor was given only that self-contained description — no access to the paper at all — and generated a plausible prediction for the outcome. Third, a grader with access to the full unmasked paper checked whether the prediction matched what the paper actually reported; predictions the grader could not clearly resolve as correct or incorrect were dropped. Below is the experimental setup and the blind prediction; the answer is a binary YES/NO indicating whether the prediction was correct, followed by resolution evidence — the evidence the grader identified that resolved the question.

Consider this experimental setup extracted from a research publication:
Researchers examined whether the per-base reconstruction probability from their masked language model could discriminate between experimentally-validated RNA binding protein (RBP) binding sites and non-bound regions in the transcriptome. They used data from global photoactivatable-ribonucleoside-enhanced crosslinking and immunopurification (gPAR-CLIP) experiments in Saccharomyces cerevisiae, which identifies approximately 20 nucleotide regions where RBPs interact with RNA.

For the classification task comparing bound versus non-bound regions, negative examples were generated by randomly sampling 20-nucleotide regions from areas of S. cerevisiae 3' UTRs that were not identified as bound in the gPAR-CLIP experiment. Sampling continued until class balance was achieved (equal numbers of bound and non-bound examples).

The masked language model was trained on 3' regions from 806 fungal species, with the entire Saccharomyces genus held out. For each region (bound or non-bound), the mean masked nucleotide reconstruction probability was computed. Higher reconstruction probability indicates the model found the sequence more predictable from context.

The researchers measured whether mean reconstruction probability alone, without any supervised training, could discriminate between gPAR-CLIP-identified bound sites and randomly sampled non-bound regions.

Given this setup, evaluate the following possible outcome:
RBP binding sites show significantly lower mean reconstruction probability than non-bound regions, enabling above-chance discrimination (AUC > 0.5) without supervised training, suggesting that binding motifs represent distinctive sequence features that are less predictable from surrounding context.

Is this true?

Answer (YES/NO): NO